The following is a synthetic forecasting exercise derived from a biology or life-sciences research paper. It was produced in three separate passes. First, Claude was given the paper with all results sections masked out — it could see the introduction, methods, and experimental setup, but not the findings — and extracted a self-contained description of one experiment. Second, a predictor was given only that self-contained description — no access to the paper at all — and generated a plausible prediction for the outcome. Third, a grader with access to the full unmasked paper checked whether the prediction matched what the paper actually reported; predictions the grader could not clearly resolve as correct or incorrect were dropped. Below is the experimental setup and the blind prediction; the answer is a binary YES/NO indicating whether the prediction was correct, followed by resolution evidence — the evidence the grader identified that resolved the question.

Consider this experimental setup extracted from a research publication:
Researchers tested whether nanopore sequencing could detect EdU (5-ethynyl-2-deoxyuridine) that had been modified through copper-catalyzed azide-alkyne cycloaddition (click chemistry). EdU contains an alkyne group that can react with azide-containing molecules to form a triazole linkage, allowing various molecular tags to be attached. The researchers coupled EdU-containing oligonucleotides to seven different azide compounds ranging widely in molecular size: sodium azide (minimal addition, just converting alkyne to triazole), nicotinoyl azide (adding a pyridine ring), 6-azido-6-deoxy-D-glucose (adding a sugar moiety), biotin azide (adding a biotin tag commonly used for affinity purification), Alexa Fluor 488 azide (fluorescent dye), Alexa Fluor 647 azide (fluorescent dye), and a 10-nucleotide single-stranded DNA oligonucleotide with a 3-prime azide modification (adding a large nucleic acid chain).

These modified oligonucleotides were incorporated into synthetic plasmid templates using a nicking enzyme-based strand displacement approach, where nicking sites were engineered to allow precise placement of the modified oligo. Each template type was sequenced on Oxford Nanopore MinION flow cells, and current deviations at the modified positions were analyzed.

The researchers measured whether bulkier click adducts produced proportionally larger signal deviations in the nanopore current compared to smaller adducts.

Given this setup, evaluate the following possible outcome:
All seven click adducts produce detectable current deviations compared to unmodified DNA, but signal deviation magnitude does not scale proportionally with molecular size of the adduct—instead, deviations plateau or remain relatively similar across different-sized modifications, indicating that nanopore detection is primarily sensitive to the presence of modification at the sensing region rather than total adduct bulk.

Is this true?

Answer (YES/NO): NO